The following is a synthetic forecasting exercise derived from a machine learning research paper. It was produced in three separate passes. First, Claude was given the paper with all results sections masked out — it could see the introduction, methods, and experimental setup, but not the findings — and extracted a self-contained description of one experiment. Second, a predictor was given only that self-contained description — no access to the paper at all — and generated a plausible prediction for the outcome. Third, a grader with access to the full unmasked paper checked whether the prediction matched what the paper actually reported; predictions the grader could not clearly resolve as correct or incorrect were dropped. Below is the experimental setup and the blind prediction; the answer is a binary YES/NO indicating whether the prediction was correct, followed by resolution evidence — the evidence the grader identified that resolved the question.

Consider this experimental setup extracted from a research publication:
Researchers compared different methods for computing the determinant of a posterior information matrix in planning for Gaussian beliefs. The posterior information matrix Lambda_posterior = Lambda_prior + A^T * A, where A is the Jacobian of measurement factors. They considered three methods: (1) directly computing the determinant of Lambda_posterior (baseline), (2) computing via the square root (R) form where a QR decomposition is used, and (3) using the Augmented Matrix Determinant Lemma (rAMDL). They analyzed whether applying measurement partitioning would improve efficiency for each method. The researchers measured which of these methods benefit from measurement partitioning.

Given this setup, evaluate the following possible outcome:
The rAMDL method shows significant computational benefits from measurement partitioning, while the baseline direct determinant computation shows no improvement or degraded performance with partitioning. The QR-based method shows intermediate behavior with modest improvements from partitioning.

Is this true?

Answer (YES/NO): NO